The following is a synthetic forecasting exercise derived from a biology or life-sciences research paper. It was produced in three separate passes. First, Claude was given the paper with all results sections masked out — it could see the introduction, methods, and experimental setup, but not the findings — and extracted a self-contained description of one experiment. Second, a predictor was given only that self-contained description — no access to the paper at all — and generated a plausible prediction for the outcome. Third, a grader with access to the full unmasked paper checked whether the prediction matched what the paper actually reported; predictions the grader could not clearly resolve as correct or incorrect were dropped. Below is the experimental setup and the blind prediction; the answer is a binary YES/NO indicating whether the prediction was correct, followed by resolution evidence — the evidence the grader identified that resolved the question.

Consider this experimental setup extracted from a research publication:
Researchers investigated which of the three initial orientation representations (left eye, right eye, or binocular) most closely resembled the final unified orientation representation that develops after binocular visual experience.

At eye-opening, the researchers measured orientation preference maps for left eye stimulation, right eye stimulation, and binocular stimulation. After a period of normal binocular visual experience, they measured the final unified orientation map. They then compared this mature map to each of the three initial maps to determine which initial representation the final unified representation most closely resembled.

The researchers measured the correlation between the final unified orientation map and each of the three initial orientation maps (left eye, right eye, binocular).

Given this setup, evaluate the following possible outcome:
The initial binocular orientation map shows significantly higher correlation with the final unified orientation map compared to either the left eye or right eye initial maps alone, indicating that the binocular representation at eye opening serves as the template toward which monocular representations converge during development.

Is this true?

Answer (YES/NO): YES